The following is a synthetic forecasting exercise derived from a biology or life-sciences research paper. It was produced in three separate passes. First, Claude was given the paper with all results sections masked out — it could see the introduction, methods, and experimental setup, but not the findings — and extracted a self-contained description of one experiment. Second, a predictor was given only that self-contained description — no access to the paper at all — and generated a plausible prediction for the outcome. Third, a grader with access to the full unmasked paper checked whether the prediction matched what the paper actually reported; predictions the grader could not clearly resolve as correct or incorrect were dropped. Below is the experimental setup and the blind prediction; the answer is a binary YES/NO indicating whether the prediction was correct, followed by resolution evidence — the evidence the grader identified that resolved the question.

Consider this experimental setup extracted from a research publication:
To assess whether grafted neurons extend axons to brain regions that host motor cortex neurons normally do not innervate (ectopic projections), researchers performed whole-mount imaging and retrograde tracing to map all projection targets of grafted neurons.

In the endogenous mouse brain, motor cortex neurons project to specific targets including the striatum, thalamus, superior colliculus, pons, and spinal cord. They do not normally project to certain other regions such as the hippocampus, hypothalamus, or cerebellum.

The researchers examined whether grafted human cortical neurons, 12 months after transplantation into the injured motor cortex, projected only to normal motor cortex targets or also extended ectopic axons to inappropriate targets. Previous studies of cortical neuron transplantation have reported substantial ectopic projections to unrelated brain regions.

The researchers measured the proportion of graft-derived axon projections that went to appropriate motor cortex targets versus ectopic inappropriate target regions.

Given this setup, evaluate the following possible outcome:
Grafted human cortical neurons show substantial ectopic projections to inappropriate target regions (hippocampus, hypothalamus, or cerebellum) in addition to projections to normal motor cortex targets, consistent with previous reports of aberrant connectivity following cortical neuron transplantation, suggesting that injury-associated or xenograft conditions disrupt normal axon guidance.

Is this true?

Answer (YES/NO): NO